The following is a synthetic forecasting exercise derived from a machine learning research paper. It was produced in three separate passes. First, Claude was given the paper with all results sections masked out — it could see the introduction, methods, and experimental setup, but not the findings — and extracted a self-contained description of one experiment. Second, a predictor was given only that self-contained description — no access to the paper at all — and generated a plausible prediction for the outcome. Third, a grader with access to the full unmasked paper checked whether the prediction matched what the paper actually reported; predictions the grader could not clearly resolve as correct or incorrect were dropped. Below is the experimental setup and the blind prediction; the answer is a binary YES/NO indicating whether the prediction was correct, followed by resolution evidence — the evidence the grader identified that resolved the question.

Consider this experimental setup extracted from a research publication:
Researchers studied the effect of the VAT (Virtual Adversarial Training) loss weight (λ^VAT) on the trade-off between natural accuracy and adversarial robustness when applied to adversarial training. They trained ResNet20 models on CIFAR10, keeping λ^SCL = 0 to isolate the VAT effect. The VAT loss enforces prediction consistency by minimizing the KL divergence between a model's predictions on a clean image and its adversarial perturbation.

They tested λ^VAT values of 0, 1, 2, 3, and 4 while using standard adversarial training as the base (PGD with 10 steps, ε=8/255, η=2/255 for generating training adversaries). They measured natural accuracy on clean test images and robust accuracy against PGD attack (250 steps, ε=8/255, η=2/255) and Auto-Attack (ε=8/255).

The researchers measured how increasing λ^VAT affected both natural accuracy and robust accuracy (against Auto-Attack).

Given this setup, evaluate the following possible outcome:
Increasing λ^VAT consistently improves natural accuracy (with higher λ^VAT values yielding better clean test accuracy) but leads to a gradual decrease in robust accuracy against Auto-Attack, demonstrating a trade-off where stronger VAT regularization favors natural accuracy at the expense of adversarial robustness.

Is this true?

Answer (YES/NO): NO